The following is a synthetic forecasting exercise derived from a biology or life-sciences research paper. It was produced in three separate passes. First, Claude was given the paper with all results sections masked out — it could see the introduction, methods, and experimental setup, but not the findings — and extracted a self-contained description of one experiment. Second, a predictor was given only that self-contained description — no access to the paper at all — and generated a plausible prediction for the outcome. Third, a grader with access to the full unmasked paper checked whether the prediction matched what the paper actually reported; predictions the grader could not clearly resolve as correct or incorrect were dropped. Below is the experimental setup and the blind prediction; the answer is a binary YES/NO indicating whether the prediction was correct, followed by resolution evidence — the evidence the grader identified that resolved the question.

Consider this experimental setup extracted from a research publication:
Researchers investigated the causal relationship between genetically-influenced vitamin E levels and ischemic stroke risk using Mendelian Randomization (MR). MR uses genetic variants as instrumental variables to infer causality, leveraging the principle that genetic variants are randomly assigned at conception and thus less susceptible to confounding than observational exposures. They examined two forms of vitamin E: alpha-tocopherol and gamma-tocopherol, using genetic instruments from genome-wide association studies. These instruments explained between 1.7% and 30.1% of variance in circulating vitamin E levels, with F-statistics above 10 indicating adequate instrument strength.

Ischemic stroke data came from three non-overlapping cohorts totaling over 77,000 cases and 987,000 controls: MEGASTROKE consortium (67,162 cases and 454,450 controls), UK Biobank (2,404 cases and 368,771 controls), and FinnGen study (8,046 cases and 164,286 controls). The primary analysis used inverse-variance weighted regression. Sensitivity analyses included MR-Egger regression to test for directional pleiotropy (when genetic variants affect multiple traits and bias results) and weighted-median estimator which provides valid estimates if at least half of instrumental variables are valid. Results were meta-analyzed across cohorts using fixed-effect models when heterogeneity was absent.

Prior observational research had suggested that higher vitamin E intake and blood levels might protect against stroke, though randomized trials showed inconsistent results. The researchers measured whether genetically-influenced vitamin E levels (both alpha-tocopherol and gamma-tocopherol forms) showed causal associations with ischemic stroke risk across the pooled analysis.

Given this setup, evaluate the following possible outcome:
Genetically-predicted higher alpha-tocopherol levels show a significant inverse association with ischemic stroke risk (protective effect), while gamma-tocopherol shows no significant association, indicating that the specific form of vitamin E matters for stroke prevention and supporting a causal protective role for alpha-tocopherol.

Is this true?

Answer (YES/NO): NO